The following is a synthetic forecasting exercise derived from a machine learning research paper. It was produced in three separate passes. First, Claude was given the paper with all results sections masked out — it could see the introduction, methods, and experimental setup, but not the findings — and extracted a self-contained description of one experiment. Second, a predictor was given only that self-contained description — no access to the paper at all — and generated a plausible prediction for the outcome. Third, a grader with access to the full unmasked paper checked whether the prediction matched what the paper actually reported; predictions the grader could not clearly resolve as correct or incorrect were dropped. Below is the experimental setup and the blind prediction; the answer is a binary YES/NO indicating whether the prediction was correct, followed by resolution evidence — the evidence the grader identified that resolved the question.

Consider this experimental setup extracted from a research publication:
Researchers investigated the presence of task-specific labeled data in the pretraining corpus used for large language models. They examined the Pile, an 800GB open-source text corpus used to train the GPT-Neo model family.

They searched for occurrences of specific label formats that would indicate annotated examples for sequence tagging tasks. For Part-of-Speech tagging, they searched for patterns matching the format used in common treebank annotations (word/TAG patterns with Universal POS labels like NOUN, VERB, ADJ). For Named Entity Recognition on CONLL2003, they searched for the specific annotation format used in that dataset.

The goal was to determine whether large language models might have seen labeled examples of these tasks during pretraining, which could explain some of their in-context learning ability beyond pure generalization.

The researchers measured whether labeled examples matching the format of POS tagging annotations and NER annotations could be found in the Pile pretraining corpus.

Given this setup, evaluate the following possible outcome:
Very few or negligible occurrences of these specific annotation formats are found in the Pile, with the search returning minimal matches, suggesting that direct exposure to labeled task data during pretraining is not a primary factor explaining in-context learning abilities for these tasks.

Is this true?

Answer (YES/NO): NO